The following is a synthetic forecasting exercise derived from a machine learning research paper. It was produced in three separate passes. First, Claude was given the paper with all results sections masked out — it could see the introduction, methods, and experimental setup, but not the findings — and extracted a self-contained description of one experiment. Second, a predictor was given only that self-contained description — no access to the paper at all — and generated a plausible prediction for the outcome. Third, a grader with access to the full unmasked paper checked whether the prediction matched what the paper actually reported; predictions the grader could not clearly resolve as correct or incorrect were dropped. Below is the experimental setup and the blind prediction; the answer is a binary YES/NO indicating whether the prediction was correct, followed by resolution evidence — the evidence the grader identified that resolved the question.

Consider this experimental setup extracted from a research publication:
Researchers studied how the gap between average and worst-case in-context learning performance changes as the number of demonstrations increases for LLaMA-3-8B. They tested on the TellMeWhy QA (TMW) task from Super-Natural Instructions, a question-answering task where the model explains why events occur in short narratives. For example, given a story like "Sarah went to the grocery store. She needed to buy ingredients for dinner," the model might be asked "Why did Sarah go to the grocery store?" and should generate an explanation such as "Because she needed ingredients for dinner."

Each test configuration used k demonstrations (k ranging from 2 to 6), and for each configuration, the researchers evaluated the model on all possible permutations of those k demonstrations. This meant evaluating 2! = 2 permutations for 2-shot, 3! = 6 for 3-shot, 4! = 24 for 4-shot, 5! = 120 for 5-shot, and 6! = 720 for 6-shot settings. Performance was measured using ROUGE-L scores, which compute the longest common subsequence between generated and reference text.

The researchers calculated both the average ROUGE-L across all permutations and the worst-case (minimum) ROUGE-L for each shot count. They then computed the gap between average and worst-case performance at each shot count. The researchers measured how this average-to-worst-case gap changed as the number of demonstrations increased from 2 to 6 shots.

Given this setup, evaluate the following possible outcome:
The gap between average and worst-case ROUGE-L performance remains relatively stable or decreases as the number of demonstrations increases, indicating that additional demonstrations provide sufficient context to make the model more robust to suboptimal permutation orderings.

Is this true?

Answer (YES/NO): NO